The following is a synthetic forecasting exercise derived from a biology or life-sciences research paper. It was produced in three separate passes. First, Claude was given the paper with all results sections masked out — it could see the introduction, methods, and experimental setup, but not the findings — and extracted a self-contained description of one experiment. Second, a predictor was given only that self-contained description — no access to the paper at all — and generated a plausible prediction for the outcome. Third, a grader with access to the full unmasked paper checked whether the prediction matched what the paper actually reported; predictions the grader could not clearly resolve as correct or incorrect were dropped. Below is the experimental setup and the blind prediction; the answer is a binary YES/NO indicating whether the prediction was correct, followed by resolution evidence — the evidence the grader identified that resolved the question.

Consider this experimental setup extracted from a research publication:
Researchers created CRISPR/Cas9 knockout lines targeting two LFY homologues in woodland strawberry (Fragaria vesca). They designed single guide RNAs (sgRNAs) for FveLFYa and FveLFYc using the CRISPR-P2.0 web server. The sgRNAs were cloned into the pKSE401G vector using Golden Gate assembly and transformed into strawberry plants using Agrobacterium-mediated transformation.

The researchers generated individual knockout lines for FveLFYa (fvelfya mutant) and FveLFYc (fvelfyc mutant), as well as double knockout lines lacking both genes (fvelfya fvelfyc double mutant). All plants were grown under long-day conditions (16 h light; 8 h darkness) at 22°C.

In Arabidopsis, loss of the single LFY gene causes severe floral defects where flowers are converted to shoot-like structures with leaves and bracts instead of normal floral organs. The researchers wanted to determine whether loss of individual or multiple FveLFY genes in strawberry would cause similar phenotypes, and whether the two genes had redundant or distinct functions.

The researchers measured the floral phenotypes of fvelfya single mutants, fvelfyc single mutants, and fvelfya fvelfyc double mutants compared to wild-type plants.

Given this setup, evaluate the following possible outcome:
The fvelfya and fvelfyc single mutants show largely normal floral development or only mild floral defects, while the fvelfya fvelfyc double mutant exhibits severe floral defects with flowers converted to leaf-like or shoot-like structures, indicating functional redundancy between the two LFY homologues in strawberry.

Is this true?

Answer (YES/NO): NO